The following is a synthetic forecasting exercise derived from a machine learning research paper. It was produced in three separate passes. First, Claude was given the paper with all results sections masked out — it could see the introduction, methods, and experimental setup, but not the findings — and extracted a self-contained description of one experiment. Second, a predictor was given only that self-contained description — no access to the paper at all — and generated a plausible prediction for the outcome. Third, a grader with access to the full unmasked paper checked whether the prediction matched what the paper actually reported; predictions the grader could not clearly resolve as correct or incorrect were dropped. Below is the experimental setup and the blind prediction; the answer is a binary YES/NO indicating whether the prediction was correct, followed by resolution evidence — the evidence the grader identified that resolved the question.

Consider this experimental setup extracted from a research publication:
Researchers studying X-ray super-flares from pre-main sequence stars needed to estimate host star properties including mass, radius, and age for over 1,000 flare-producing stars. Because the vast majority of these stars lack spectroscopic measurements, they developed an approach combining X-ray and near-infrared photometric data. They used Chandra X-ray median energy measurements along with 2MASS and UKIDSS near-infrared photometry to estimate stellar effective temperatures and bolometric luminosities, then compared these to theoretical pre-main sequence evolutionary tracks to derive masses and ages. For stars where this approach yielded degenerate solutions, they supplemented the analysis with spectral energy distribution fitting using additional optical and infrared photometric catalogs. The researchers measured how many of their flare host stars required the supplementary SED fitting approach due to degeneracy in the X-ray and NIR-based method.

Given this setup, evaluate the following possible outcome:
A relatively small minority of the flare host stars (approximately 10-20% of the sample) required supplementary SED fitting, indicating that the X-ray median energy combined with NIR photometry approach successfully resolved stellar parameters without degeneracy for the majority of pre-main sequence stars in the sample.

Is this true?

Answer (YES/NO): NO